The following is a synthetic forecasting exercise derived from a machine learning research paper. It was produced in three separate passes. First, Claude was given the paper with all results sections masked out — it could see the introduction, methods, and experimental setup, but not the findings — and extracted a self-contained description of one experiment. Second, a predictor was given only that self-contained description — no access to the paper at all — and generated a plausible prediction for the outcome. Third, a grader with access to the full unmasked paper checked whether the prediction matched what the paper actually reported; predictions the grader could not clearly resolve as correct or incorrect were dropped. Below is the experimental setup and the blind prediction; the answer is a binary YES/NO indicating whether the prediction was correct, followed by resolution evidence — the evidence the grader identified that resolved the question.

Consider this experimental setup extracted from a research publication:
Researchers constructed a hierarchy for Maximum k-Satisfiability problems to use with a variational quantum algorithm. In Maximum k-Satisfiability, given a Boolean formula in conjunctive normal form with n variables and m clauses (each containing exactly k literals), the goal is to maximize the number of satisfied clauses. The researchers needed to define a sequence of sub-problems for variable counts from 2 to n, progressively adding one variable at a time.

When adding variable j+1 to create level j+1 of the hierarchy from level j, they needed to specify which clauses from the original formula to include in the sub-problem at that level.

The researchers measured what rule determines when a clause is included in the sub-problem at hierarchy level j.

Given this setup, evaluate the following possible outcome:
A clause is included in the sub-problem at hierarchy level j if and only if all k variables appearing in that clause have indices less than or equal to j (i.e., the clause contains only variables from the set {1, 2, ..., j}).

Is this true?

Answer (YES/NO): YES